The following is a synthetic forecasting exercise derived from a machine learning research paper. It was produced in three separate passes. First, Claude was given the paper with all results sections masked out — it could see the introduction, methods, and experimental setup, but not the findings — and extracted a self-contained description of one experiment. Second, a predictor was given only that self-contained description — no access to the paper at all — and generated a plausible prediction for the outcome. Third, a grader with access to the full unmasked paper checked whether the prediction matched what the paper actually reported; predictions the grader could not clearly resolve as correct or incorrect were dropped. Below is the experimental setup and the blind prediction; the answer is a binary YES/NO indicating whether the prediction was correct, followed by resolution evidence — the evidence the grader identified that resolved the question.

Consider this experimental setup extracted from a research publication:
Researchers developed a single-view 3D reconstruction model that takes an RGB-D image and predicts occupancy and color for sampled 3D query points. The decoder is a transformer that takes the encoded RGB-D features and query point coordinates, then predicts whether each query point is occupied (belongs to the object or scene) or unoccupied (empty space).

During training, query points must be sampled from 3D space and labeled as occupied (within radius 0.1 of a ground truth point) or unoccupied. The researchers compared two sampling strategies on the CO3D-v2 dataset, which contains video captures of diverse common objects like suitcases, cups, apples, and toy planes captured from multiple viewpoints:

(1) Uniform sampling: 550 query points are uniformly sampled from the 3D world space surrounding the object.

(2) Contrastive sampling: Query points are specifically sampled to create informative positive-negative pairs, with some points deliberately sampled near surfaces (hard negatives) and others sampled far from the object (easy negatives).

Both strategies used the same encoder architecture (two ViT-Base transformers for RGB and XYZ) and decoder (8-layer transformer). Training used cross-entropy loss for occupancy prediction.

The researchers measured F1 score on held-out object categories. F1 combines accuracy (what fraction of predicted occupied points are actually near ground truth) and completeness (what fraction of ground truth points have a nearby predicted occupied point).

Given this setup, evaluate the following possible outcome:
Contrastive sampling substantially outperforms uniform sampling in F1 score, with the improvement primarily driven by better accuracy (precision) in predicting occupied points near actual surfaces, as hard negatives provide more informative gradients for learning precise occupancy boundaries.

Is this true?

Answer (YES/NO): NO